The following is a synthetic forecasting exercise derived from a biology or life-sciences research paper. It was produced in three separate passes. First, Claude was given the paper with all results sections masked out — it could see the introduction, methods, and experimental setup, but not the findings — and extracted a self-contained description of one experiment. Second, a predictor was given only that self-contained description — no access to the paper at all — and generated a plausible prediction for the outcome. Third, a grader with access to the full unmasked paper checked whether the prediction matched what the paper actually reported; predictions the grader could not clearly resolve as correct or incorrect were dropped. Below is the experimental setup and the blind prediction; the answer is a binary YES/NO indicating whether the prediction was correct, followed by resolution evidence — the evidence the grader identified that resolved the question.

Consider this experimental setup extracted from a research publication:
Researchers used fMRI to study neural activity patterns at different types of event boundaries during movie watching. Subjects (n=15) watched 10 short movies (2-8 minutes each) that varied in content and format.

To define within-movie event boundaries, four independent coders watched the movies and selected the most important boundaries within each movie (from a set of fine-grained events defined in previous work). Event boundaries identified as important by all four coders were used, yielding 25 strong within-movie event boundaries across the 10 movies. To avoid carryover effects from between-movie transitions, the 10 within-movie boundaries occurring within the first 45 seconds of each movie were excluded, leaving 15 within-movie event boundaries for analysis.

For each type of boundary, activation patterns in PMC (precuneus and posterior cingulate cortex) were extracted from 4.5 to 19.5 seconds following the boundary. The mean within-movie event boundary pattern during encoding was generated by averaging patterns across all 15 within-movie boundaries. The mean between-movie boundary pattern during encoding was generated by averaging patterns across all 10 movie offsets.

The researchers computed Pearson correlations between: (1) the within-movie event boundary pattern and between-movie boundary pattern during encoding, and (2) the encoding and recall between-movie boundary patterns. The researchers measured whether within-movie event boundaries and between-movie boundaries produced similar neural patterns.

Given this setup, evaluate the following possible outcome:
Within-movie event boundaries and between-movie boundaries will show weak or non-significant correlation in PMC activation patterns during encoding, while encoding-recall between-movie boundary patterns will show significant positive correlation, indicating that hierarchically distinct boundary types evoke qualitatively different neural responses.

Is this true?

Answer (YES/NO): NO